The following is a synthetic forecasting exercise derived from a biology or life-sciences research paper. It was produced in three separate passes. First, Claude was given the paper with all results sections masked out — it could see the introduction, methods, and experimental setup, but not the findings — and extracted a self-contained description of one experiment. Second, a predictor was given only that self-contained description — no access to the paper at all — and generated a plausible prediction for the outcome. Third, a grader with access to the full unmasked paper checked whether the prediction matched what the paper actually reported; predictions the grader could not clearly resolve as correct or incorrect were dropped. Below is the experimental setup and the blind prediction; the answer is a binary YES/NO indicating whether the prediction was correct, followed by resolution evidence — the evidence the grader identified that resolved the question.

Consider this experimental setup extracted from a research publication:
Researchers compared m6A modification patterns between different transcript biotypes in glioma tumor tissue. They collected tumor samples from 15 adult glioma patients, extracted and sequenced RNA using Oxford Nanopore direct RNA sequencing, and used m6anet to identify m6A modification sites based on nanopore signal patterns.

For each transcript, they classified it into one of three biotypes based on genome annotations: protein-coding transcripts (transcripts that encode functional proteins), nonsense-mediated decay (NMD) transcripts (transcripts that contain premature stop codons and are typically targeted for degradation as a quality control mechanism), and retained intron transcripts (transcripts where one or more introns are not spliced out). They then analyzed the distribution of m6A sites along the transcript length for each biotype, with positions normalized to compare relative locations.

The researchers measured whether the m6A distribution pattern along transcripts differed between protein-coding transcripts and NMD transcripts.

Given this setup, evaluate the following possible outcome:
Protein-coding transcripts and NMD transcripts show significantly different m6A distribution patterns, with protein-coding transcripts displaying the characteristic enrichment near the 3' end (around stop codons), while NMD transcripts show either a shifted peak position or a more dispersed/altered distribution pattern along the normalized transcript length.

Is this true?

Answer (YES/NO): YES